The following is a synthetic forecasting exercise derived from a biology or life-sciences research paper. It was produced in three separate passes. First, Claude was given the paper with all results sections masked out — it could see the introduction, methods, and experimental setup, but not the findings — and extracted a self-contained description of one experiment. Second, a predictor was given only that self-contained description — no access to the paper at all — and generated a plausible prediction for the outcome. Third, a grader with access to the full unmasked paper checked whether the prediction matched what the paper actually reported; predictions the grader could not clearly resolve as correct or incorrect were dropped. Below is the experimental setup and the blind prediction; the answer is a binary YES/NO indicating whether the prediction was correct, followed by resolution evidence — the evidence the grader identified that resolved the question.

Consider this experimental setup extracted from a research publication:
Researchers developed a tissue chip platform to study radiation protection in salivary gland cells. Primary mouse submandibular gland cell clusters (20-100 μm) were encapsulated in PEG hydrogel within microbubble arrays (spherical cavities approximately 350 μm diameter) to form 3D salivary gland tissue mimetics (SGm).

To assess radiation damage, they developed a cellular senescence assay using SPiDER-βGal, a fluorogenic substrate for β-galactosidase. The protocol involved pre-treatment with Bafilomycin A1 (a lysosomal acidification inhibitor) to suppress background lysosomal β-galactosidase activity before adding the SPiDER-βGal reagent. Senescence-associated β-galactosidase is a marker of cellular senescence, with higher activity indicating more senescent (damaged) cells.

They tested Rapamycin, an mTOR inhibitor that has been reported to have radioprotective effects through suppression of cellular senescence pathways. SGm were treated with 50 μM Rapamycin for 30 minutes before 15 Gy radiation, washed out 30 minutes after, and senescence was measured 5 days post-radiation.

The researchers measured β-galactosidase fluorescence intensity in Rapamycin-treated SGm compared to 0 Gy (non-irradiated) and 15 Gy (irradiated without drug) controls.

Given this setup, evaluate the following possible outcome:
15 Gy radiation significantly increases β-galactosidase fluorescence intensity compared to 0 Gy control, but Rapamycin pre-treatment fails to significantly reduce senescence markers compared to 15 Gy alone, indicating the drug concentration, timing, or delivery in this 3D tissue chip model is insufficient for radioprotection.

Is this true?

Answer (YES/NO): NO